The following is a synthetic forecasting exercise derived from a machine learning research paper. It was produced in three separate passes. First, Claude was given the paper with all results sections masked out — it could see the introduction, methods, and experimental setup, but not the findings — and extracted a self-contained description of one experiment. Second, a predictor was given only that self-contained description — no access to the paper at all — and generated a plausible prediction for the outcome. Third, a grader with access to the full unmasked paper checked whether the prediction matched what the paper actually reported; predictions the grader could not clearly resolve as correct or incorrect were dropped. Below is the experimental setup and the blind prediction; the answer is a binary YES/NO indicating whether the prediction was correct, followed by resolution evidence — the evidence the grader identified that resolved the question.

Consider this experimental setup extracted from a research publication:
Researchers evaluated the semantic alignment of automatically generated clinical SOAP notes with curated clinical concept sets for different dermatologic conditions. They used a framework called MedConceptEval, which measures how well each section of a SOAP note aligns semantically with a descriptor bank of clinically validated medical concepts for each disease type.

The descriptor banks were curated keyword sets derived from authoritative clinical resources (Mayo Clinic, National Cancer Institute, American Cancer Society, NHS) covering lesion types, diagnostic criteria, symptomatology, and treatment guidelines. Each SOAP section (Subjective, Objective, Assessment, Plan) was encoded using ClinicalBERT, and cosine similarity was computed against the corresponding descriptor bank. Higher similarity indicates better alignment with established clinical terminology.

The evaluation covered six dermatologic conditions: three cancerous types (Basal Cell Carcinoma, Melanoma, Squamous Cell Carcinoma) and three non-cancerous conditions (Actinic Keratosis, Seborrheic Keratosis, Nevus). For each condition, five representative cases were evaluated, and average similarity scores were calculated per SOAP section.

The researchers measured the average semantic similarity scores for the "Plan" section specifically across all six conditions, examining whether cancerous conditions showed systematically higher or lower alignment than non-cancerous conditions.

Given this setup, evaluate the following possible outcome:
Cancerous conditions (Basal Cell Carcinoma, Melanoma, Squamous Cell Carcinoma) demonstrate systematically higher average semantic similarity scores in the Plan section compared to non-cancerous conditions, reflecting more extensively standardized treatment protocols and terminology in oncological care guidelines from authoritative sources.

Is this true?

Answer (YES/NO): NO